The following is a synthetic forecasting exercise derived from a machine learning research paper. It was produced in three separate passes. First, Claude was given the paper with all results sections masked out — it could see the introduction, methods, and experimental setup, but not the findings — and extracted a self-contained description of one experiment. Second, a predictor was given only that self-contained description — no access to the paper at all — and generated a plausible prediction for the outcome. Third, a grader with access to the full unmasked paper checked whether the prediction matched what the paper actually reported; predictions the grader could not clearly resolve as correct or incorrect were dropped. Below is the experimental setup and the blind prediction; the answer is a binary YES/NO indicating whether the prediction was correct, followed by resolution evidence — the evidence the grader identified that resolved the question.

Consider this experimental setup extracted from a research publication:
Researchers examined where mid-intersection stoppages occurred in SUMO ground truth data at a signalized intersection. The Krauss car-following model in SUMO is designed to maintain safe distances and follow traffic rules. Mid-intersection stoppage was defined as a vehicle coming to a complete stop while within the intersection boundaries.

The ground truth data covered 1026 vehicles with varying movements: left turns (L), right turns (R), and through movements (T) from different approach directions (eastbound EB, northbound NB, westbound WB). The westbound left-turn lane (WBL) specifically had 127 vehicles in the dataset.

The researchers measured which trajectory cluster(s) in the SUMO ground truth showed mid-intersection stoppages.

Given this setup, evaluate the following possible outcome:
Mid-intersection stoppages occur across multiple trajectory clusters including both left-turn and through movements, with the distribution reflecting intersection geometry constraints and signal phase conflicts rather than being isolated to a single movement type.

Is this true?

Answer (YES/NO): NO